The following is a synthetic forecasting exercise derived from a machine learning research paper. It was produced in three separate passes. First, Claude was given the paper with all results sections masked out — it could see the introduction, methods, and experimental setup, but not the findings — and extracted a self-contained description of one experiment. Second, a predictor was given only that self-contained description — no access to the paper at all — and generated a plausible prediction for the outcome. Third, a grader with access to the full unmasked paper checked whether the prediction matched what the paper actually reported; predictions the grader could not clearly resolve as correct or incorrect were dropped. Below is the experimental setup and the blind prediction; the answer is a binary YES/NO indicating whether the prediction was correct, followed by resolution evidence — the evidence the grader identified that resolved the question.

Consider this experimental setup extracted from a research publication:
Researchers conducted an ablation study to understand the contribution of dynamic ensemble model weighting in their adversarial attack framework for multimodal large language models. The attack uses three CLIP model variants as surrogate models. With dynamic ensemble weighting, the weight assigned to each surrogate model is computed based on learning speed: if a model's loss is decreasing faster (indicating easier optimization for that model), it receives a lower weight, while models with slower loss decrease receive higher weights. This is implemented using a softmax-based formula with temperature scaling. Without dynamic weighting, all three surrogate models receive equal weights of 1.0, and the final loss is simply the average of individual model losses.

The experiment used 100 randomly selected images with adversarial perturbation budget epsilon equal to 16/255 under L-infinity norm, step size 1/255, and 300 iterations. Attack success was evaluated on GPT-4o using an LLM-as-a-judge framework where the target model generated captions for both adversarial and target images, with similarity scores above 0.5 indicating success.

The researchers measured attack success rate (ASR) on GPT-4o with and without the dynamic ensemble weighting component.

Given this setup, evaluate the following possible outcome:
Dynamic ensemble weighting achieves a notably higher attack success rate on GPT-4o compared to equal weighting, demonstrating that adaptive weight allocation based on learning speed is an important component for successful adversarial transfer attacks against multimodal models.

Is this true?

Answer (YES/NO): NO